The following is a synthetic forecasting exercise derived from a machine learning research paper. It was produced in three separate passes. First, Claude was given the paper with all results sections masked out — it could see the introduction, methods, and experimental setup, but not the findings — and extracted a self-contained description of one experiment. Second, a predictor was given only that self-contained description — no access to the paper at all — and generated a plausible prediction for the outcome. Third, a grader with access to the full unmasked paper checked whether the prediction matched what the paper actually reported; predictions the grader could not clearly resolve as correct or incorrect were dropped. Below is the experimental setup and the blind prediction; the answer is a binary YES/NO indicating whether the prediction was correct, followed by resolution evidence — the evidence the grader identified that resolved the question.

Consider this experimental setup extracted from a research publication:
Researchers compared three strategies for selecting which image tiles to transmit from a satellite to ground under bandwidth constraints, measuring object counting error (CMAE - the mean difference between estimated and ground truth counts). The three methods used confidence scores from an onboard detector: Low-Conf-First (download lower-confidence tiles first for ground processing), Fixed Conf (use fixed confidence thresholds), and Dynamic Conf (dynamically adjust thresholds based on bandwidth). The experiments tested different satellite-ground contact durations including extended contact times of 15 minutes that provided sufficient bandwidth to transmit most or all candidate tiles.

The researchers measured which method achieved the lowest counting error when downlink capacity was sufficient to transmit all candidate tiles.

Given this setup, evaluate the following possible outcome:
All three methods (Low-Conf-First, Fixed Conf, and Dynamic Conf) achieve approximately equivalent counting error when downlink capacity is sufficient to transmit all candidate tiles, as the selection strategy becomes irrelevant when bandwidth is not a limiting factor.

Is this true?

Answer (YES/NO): YES